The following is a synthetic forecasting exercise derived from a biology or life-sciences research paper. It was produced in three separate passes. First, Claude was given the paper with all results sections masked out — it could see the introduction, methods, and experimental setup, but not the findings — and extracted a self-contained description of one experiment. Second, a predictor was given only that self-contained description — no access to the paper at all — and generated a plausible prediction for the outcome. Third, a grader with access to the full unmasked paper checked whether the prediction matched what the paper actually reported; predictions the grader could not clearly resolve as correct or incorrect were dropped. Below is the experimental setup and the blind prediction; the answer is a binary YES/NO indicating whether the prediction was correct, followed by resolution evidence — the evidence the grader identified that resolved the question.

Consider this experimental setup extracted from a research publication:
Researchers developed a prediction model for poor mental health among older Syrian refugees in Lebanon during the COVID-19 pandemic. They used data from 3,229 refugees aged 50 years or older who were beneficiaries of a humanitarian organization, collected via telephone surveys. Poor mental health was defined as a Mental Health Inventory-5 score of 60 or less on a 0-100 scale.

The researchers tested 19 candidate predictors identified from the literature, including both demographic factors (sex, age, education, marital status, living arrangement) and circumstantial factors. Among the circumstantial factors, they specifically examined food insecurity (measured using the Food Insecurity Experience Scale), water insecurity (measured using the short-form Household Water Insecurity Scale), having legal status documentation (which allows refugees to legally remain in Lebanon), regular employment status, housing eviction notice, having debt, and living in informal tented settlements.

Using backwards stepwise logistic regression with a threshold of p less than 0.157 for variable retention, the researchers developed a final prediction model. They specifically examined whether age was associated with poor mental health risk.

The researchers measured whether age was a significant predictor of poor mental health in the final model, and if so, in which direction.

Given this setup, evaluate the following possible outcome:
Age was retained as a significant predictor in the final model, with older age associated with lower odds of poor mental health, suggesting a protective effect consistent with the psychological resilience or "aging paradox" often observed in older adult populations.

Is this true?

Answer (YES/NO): YES